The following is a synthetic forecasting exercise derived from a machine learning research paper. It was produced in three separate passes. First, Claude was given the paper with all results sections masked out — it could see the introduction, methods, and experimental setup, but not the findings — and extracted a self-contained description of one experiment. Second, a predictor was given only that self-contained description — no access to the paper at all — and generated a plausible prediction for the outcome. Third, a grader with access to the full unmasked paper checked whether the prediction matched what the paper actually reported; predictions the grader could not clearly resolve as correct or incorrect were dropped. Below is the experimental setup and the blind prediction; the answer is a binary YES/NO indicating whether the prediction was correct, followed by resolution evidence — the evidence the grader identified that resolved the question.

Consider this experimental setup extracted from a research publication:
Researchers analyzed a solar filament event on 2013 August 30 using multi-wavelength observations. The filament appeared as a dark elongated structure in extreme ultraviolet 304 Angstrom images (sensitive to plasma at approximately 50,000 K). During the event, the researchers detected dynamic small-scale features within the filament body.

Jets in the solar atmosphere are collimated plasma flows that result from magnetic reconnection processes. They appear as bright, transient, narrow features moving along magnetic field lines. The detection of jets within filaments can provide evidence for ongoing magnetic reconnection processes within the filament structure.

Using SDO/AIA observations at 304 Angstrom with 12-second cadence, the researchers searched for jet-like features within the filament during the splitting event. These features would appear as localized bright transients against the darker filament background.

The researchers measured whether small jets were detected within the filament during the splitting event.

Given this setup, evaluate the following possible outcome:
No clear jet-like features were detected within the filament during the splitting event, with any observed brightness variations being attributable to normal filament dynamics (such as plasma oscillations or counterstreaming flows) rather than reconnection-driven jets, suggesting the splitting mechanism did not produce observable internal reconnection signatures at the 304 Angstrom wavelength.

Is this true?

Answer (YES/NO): NO